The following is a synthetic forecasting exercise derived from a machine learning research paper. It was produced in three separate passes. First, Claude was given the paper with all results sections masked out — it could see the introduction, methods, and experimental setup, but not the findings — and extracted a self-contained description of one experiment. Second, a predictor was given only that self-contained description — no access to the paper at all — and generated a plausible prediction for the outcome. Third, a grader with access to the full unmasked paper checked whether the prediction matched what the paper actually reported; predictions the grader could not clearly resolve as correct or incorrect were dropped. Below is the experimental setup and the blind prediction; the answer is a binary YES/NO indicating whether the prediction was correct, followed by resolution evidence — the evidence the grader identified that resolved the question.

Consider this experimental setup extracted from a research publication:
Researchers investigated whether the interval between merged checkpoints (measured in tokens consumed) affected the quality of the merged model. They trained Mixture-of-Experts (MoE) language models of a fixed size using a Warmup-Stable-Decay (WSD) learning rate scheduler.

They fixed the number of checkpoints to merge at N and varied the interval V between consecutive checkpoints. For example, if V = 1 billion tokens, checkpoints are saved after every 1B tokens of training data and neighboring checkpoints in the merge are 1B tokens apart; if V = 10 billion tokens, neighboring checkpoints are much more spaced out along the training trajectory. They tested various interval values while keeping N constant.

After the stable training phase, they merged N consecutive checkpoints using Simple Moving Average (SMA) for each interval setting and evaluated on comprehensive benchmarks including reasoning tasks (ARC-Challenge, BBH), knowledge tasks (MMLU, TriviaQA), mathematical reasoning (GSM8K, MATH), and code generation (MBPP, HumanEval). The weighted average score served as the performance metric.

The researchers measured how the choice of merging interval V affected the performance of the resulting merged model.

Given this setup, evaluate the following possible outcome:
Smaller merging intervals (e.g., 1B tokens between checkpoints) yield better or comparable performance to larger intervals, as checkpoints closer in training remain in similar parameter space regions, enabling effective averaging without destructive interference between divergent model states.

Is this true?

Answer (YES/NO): YES